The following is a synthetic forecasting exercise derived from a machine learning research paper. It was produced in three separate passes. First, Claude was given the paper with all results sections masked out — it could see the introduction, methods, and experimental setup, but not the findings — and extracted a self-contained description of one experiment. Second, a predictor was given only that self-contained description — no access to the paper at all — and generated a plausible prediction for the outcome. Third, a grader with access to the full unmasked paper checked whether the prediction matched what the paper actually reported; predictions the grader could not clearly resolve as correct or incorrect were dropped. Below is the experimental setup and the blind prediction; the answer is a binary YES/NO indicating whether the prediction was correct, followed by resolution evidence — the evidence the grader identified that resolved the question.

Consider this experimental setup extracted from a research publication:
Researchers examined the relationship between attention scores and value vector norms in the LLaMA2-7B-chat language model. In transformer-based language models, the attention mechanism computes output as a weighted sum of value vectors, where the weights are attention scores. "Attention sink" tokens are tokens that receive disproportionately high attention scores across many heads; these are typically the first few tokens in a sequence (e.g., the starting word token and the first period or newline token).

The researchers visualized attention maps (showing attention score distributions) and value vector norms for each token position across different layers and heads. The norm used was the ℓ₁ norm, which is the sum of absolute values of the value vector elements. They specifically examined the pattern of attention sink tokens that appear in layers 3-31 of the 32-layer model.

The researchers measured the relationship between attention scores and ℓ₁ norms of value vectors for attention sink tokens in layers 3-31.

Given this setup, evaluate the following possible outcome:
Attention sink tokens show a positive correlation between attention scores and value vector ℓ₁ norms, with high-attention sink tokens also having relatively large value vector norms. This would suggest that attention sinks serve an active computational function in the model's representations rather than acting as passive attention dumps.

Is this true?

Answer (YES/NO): NO